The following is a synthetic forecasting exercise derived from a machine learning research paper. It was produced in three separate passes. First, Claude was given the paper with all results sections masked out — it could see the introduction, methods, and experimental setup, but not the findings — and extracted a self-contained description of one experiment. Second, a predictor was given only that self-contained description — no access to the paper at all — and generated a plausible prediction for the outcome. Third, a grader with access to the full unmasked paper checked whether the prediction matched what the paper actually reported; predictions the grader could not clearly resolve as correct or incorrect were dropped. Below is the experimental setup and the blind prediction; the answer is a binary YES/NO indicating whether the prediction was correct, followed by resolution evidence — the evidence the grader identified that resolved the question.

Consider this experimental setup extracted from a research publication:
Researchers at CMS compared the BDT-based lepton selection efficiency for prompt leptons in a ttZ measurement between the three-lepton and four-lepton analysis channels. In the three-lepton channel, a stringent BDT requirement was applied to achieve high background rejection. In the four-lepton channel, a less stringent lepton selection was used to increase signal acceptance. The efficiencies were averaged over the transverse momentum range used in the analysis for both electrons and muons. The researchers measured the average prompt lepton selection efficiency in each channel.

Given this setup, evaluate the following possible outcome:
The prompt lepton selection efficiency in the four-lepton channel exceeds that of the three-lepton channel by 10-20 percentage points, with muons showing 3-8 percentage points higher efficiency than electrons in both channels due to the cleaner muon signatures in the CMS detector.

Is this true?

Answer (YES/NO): NO